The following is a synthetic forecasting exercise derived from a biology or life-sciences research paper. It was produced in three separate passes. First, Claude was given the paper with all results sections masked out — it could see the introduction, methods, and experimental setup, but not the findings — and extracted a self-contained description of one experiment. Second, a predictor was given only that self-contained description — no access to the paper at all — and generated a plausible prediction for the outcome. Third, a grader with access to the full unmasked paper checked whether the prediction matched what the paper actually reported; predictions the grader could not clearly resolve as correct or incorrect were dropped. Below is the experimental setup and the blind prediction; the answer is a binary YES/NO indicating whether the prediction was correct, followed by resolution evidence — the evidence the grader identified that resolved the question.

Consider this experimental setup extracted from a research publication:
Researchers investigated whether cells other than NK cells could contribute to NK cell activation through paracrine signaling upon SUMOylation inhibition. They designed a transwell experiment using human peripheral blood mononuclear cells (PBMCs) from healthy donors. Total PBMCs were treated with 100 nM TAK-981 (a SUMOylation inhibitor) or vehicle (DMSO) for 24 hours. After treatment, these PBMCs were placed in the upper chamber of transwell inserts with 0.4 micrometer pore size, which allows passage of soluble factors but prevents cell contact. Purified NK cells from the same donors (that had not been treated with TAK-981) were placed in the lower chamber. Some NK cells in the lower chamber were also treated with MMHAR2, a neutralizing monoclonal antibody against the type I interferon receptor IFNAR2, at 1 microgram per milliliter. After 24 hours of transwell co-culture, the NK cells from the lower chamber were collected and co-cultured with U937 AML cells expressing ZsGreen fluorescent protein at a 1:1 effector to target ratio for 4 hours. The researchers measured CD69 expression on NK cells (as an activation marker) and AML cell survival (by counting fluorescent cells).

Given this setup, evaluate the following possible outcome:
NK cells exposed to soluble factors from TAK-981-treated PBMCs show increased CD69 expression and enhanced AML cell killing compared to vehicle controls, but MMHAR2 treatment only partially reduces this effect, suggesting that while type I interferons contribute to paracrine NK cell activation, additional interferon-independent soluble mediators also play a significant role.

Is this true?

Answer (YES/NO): NO